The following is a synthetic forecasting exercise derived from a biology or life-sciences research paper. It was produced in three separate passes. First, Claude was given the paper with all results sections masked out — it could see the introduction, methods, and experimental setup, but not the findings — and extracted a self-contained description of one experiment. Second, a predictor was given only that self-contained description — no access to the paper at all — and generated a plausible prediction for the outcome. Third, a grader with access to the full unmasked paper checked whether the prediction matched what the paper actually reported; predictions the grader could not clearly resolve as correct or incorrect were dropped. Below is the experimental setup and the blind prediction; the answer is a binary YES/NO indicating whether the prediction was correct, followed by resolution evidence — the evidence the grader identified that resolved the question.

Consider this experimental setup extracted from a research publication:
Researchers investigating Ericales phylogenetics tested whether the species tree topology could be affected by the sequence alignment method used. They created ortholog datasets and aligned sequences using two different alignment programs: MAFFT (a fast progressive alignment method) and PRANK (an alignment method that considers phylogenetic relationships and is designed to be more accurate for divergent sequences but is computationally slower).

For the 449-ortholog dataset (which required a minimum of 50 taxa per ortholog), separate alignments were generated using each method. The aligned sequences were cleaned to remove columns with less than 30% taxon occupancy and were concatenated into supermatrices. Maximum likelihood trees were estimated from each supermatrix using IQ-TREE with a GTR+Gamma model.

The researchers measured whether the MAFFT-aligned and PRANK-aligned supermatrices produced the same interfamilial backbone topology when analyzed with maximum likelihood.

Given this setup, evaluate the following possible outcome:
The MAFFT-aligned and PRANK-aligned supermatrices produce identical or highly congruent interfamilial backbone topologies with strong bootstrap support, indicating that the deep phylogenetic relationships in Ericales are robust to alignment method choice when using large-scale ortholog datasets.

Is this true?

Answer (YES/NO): NO